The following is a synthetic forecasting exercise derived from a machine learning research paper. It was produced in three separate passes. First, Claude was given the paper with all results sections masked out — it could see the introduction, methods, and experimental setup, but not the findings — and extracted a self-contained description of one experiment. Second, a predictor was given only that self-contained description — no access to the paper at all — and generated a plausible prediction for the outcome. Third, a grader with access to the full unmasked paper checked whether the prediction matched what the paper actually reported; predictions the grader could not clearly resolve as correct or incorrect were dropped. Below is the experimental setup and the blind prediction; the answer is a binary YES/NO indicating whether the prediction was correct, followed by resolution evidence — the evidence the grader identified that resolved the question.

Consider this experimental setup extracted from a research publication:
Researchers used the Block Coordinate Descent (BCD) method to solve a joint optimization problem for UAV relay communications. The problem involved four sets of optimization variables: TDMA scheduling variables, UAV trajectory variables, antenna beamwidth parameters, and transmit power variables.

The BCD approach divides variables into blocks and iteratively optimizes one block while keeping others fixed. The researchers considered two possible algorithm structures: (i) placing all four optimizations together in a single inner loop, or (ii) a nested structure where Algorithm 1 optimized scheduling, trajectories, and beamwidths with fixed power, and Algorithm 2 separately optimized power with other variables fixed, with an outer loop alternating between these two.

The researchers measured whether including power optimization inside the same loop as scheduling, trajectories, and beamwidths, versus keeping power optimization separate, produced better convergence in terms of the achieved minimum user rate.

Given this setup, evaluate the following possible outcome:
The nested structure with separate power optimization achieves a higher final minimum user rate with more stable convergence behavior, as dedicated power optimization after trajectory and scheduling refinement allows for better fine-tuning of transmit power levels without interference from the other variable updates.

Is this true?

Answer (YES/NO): NO